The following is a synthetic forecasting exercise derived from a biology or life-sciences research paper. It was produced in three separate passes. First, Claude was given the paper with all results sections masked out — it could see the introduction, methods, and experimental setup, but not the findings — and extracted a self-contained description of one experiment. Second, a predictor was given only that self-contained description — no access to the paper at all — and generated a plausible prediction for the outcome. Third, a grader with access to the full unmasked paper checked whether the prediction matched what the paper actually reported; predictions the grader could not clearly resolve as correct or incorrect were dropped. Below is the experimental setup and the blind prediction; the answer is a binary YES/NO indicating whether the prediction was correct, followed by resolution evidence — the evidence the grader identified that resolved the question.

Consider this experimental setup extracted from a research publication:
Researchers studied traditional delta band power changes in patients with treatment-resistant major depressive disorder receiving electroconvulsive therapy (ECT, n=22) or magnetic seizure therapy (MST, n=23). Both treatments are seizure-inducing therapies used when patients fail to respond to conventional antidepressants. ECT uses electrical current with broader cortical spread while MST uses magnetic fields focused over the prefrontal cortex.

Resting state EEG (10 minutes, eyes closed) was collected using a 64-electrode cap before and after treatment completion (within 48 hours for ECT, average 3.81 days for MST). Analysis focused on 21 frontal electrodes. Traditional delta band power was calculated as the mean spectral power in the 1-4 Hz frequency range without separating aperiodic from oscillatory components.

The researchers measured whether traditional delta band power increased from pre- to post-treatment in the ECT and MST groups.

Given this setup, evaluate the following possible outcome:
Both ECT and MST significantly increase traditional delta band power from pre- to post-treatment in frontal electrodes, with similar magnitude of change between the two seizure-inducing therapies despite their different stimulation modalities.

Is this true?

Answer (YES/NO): NO